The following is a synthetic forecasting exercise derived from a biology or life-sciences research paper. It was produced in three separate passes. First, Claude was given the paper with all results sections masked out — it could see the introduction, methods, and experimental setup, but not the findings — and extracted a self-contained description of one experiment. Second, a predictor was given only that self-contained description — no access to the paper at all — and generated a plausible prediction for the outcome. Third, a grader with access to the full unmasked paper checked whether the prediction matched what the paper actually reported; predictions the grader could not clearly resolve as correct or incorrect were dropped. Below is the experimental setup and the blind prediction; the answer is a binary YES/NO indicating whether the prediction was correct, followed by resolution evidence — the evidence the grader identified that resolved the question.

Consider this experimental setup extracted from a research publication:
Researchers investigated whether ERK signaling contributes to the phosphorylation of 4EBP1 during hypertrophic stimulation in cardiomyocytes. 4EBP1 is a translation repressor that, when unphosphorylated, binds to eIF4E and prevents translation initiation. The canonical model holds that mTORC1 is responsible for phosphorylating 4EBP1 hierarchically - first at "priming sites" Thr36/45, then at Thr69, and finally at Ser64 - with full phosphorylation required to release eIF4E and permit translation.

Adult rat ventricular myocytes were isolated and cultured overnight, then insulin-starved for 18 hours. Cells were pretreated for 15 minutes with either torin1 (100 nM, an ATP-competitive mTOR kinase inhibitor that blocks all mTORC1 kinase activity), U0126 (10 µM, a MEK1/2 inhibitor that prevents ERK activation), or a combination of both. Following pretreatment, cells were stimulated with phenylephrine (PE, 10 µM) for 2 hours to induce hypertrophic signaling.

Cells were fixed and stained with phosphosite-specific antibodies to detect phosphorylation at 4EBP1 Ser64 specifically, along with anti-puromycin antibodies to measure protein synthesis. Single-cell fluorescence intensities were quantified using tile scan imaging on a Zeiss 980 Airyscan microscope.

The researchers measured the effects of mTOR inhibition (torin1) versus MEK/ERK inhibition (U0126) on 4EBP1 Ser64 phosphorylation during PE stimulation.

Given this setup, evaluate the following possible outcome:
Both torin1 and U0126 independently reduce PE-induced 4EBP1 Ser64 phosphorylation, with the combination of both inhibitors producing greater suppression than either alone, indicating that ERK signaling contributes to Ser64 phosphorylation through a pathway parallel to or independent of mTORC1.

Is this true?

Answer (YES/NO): NO